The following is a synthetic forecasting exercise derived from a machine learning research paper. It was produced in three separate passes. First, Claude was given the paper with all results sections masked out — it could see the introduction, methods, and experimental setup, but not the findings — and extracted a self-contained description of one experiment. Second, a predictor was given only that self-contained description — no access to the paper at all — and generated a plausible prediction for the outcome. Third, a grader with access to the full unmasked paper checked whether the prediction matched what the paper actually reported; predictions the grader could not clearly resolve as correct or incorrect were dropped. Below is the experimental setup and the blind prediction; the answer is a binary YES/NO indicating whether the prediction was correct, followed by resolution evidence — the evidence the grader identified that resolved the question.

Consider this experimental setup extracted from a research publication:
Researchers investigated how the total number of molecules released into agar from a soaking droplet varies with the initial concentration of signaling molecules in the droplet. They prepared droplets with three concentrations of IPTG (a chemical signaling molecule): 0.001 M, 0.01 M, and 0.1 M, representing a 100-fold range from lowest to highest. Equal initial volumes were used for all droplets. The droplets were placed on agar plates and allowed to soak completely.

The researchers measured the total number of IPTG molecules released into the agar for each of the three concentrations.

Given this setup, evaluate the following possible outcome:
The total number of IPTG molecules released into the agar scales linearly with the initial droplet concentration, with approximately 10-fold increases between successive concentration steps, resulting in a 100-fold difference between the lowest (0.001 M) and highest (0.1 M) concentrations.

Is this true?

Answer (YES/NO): NO